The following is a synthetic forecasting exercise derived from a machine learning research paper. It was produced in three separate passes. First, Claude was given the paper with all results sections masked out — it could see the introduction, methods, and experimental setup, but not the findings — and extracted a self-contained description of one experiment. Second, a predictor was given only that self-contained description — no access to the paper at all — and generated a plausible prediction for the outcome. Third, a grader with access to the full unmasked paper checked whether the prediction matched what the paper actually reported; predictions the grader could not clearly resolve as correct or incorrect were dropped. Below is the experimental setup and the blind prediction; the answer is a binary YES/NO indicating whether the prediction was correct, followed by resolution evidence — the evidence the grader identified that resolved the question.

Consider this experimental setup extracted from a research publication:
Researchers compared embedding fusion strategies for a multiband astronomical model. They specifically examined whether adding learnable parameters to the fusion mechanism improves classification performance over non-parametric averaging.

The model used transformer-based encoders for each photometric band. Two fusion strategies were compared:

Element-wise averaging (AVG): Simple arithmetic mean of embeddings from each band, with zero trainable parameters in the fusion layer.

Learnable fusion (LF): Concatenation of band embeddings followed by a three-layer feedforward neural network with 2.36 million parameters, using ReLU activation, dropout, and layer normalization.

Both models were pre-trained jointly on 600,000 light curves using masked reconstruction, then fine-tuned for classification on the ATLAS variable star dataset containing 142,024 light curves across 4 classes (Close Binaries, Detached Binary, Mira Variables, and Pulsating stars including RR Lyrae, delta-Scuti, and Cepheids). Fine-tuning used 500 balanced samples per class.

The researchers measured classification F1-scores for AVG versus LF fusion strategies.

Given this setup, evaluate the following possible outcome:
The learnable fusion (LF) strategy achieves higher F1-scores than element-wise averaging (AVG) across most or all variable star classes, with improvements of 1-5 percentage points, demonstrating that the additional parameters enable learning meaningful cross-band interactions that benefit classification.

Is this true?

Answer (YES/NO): NO